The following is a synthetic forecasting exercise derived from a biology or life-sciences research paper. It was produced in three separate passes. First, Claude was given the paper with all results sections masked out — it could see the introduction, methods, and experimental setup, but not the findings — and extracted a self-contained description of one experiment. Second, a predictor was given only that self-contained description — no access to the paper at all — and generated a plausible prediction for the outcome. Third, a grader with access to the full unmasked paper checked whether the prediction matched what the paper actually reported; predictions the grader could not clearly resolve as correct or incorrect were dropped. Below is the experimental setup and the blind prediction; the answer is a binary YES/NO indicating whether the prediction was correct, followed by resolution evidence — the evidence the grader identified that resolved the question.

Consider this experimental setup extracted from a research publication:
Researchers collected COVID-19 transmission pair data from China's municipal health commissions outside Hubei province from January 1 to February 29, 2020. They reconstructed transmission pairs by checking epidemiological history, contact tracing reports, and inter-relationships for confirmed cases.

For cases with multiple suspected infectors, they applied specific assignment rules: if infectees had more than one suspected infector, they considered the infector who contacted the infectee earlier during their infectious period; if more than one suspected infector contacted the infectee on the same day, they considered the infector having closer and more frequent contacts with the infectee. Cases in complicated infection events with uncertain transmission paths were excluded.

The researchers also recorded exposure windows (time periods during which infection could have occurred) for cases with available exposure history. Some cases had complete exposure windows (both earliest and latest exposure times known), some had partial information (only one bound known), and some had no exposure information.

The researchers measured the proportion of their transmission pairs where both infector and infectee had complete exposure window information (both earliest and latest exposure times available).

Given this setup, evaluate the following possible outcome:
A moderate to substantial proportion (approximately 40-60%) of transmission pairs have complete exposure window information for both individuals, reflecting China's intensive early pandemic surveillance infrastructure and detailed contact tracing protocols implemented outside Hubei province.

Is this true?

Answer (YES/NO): NO